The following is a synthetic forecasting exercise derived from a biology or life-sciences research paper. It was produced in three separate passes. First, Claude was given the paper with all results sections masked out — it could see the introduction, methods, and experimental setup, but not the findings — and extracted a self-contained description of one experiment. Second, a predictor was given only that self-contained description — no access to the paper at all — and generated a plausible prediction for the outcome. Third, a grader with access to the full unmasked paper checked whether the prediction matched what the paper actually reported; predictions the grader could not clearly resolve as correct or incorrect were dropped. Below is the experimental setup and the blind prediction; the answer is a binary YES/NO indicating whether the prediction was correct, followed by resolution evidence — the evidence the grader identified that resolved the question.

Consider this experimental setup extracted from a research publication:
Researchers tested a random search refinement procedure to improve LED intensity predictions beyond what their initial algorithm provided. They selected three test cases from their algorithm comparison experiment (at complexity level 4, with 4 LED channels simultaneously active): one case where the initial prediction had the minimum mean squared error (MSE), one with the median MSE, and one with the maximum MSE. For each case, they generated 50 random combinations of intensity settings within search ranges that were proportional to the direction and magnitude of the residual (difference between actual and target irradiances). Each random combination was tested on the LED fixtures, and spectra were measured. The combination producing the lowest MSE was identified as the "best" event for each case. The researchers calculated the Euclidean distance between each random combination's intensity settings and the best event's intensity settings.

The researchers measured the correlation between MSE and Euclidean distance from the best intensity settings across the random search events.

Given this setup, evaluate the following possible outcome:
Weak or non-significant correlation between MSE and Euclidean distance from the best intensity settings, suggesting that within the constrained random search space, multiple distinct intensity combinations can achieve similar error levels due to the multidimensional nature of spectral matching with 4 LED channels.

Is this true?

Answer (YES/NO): NO